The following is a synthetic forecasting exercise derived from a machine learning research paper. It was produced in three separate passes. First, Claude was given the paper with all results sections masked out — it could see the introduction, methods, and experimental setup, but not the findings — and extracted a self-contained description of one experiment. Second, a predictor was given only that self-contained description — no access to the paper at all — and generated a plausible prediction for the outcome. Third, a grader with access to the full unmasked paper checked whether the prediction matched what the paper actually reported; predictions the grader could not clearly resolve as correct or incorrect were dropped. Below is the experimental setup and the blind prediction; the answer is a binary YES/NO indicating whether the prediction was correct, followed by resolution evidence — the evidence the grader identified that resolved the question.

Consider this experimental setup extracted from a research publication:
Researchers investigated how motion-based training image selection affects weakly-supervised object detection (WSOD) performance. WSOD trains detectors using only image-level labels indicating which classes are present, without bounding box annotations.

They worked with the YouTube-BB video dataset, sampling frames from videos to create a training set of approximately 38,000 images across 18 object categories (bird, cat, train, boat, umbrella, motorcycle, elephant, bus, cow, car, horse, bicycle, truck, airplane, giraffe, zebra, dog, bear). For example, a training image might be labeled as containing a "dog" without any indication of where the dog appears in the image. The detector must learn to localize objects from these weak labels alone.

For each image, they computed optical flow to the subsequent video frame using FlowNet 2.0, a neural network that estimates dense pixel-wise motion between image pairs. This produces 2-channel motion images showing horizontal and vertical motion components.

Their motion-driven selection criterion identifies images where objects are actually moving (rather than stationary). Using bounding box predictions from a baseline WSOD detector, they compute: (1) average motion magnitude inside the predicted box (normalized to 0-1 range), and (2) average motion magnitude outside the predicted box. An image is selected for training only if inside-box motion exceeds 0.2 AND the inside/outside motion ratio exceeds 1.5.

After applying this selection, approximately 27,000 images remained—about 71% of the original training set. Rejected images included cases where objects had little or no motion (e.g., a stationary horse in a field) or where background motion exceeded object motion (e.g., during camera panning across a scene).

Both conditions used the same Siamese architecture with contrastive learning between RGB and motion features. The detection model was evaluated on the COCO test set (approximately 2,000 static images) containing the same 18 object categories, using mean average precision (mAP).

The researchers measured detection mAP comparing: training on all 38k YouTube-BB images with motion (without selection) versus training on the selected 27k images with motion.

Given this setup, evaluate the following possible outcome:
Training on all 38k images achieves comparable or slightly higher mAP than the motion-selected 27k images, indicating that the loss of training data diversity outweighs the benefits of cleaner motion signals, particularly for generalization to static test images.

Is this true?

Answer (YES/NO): NO